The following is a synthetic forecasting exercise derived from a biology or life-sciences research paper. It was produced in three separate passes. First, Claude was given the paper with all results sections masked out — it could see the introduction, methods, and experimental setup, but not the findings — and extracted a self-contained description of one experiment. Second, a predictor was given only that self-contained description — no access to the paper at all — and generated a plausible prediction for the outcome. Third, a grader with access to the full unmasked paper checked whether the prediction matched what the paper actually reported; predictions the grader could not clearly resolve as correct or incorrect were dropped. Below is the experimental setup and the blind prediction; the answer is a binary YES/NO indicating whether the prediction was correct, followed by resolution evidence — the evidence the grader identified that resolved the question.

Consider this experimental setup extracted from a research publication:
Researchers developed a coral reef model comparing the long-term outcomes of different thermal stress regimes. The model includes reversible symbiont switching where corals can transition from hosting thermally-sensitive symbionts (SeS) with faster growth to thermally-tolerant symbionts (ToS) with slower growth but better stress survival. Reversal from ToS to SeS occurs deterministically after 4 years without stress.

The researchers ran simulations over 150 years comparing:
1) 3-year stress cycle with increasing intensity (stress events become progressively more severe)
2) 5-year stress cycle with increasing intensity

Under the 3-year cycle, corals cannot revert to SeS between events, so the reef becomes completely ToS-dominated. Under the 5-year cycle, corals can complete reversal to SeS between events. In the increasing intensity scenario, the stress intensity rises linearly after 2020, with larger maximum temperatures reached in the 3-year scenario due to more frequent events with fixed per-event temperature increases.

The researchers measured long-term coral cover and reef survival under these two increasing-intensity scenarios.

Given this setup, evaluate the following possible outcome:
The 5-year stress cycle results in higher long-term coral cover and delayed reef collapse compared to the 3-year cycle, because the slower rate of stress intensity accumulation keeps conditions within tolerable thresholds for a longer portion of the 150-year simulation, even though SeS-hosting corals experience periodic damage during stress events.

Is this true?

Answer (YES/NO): NO